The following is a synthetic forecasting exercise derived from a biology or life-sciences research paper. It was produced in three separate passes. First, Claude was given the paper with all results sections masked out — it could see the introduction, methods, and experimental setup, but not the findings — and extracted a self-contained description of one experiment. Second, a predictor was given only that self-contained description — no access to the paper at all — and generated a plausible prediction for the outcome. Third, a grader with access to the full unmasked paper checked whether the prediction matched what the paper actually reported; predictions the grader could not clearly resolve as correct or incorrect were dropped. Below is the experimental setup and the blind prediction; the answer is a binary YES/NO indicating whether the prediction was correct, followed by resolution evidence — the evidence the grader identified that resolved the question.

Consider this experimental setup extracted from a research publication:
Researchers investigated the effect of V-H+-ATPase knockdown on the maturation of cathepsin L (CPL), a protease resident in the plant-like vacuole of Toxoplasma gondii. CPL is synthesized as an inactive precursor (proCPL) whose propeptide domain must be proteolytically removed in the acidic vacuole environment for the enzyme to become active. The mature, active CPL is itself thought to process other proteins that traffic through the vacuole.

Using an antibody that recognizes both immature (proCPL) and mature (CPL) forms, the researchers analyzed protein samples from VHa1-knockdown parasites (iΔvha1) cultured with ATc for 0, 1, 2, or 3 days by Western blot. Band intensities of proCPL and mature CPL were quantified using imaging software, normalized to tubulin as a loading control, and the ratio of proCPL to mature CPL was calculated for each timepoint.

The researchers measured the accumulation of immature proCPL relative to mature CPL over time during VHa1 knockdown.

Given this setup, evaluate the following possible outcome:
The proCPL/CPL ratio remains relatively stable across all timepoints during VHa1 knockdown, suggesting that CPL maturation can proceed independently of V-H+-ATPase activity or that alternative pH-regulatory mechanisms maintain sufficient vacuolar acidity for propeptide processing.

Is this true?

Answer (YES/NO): NO